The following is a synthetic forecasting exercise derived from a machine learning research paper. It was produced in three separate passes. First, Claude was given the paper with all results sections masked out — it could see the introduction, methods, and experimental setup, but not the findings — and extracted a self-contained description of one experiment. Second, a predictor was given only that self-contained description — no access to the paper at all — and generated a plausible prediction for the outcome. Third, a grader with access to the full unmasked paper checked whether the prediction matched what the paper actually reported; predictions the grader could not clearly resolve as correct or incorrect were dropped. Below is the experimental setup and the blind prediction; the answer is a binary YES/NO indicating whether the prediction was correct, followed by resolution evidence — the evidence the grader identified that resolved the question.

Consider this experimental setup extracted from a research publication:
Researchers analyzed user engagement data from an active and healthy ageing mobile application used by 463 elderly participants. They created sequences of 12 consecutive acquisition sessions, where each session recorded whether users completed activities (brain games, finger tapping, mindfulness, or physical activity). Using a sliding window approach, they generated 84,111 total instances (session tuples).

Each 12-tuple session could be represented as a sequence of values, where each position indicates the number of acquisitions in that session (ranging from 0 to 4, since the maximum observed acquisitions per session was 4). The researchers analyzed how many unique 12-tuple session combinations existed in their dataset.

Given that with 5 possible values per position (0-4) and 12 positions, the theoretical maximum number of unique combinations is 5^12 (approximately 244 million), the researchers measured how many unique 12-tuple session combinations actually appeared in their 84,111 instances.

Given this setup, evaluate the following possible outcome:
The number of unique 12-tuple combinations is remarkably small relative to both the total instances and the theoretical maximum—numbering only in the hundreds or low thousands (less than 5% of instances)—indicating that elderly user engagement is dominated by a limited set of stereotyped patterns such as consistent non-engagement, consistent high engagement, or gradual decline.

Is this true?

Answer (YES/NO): NO